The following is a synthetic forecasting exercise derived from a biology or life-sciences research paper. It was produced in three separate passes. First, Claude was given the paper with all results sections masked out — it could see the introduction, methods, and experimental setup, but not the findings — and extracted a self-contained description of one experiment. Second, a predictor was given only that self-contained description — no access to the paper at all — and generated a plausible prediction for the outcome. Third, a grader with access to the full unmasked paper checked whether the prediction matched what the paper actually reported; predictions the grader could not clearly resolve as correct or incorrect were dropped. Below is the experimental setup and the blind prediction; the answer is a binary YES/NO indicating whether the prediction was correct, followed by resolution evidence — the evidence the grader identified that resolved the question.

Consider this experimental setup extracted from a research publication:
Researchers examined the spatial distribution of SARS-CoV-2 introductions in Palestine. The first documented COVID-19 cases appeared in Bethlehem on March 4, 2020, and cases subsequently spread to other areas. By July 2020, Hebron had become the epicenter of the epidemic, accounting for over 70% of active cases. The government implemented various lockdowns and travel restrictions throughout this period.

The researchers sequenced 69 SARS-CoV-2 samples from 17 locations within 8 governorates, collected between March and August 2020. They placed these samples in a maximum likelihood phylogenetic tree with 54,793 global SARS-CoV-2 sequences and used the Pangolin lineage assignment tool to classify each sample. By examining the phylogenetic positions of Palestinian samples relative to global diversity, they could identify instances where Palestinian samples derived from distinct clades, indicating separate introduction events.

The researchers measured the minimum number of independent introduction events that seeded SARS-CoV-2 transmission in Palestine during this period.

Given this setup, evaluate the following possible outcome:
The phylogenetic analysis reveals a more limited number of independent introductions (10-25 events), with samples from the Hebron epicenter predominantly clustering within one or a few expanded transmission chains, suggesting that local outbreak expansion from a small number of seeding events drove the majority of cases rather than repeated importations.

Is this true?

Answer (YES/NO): NO